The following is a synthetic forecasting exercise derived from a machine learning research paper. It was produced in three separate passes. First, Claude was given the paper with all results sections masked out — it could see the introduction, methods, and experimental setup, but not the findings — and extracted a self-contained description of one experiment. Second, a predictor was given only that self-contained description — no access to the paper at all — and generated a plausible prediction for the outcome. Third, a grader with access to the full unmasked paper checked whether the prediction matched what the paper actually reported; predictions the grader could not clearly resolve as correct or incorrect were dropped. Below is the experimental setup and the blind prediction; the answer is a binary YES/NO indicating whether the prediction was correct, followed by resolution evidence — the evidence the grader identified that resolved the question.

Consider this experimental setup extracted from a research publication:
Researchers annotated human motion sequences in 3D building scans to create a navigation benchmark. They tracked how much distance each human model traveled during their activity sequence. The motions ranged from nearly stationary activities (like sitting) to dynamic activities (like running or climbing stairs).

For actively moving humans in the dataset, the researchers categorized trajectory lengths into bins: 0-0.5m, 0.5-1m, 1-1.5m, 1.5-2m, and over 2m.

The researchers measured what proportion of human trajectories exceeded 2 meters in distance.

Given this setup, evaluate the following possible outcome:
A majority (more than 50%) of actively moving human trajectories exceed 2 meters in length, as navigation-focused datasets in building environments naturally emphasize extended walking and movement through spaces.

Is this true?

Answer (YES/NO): NO